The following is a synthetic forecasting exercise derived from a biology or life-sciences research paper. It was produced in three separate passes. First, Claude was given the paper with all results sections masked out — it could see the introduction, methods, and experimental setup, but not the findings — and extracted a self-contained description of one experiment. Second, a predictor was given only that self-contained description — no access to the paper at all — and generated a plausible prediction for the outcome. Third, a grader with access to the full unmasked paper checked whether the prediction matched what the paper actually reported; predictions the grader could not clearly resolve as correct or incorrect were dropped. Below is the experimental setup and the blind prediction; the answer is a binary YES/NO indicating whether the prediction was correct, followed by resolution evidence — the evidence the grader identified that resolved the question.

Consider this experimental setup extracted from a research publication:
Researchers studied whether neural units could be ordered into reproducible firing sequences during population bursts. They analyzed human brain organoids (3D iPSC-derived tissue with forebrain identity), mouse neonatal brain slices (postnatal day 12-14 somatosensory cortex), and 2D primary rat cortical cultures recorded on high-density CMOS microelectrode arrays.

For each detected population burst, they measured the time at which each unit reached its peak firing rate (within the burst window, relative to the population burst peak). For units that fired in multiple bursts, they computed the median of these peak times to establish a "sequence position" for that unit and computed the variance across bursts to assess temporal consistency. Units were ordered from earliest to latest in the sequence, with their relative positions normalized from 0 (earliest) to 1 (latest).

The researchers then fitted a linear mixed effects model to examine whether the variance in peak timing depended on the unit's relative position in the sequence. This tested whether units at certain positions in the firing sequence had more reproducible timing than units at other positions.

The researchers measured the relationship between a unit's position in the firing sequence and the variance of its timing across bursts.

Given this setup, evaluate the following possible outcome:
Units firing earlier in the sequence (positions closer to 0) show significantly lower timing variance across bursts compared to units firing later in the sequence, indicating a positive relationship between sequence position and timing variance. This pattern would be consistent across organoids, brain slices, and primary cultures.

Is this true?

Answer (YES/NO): NO